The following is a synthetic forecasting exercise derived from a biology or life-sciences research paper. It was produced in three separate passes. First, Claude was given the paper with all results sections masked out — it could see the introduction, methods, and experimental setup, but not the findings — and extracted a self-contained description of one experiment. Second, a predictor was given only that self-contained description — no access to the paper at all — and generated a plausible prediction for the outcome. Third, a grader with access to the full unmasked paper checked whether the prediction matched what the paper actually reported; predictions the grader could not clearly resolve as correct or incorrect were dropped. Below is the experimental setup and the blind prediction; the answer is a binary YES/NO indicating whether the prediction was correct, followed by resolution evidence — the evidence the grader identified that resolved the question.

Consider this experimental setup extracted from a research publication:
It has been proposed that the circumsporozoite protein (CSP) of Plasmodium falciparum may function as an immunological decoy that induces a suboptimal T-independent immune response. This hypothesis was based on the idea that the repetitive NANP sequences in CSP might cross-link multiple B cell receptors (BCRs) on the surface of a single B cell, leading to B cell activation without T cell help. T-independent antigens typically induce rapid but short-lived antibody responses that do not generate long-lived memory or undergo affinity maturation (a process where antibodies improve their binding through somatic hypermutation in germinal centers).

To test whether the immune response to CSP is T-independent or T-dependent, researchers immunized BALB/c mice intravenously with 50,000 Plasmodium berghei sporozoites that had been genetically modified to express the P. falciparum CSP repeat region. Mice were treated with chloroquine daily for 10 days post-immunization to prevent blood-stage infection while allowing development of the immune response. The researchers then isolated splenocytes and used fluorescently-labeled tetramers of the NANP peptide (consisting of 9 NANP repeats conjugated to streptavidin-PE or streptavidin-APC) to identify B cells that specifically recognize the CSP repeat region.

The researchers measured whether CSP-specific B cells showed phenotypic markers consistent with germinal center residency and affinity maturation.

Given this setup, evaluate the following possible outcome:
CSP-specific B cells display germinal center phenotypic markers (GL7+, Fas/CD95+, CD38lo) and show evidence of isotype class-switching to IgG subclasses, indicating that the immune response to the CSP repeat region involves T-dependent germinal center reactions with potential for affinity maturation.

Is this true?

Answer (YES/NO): YES